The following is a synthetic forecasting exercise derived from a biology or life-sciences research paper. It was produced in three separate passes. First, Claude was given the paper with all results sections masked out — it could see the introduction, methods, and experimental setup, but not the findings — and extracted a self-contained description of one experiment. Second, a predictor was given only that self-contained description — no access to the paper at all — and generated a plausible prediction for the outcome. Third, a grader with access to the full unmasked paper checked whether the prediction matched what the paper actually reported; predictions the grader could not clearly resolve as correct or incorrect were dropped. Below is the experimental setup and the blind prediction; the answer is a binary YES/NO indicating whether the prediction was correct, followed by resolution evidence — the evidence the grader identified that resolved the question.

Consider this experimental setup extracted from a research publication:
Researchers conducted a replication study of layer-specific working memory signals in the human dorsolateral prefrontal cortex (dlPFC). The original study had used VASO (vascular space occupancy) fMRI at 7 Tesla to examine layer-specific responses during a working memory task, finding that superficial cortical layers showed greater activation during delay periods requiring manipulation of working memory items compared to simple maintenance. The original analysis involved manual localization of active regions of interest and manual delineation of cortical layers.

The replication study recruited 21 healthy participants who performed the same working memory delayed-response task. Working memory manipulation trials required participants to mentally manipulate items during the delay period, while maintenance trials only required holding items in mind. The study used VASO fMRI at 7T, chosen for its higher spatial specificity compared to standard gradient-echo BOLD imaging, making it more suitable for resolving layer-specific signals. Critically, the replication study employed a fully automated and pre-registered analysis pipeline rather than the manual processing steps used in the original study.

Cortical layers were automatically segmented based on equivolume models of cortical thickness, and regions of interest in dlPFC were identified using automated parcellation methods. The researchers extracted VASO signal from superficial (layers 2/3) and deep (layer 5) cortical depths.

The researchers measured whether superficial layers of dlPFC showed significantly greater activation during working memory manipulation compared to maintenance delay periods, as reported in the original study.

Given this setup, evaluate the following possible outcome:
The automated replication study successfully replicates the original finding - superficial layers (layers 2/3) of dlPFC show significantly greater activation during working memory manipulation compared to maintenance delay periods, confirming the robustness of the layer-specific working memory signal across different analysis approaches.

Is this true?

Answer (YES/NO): YES